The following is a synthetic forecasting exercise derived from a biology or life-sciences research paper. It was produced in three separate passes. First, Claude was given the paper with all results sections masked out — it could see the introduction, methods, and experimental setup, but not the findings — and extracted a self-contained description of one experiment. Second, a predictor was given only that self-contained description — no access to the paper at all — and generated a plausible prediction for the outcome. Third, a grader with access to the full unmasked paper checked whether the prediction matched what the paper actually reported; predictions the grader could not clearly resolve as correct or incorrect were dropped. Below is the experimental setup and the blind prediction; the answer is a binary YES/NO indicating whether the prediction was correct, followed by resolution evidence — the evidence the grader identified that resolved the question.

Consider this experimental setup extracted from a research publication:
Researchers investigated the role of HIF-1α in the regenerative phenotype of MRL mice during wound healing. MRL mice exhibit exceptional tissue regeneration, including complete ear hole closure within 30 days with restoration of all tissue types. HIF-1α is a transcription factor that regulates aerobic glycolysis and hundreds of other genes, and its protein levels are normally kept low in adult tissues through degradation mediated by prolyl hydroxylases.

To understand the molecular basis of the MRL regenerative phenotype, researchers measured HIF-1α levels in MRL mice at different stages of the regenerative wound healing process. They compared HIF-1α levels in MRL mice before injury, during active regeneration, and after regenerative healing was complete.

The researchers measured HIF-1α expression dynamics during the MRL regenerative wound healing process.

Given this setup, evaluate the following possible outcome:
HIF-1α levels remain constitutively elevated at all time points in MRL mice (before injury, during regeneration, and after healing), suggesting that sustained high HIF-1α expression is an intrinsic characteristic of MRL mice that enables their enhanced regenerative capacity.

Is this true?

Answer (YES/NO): NO